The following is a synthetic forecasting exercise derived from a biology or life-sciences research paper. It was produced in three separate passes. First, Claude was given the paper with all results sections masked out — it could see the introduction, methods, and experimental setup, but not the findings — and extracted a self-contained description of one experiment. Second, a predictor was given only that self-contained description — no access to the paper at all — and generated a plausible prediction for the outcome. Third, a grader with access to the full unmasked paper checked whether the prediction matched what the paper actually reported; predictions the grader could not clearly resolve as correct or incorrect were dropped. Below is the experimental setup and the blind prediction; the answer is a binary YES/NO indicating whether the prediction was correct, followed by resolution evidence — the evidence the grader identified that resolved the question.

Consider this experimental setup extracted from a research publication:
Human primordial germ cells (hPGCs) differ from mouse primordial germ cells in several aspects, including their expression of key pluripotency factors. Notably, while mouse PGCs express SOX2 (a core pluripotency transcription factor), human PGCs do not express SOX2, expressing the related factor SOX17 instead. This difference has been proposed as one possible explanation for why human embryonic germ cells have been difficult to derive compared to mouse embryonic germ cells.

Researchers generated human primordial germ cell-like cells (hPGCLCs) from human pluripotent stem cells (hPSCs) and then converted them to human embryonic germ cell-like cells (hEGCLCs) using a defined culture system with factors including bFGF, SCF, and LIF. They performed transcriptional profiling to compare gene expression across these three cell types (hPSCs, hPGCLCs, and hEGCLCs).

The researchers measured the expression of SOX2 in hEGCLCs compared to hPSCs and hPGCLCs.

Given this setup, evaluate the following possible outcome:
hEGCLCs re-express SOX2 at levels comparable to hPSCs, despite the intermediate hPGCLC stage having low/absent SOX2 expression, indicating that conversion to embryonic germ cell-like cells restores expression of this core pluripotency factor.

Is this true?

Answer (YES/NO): YES